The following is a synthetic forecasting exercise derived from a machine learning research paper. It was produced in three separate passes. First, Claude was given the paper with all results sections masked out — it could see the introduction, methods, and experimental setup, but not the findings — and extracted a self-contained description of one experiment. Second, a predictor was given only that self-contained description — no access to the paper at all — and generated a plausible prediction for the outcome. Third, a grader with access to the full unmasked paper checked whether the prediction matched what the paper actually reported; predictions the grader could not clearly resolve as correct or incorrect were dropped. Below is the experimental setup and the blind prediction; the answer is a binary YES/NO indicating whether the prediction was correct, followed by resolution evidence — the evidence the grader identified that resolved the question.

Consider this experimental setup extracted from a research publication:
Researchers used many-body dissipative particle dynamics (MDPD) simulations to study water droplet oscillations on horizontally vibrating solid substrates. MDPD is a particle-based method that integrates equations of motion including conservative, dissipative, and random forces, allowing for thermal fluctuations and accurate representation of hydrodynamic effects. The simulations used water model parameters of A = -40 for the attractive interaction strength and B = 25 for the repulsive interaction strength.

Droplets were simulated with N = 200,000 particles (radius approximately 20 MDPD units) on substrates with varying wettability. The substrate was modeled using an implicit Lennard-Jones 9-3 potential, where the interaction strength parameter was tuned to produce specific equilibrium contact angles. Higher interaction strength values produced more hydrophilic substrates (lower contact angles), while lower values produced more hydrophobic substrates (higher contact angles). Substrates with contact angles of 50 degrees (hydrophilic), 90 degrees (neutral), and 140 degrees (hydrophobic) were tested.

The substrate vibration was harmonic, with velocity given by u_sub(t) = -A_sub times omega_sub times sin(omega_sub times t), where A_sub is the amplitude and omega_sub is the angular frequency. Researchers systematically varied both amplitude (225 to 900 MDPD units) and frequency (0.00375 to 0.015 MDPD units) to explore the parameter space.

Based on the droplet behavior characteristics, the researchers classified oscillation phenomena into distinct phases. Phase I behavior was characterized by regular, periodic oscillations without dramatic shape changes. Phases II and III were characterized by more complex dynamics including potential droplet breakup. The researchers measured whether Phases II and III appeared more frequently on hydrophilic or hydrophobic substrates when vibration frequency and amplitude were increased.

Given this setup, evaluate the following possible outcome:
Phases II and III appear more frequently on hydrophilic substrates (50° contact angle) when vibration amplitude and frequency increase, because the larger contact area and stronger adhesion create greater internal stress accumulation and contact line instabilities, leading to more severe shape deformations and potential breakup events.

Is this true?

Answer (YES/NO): YES